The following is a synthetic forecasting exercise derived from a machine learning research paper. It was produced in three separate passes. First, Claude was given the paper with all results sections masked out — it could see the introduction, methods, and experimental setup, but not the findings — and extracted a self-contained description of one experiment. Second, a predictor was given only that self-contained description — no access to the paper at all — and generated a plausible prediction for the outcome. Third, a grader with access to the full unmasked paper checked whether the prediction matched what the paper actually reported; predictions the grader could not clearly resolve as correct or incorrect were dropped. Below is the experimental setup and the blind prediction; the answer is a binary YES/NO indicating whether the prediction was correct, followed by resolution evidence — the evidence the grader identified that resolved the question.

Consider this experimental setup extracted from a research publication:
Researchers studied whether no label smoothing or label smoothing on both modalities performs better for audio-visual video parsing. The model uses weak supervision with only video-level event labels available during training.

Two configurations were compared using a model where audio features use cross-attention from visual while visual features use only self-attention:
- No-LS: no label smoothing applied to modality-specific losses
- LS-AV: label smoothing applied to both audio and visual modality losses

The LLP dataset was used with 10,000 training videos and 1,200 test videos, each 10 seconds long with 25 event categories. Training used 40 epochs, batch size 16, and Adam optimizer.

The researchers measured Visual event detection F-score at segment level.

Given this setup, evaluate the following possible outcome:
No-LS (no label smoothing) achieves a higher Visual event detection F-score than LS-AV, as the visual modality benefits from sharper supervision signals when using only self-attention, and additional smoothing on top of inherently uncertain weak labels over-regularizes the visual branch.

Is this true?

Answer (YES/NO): YES